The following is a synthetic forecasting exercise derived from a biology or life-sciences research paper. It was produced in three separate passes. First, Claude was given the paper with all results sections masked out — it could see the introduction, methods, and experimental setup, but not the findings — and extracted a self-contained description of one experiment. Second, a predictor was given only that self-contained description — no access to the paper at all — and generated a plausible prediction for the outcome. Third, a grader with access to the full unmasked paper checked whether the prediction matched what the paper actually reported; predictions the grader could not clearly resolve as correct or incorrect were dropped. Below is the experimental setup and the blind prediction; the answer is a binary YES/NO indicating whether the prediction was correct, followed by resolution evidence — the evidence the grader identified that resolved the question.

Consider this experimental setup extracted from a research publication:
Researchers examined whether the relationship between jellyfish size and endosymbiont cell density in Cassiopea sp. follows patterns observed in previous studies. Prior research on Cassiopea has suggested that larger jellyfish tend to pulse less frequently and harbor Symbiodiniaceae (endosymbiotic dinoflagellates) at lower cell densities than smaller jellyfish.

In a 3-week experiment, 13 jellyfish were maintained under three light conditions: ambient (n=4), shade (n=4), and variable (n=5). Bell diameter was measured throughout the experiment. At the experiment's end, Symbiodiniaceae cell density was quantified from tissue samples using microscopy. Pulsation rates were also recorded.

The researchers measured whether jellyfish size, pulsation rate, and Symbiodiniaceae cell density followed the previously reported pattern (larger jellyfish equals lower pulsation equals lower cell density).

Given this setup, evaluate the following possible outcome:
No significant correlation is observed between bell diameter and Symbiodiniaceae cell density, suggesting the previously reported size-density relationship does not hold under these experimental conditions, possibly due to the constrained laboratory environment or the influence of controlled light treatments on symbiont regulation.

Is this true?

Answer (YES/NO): NO